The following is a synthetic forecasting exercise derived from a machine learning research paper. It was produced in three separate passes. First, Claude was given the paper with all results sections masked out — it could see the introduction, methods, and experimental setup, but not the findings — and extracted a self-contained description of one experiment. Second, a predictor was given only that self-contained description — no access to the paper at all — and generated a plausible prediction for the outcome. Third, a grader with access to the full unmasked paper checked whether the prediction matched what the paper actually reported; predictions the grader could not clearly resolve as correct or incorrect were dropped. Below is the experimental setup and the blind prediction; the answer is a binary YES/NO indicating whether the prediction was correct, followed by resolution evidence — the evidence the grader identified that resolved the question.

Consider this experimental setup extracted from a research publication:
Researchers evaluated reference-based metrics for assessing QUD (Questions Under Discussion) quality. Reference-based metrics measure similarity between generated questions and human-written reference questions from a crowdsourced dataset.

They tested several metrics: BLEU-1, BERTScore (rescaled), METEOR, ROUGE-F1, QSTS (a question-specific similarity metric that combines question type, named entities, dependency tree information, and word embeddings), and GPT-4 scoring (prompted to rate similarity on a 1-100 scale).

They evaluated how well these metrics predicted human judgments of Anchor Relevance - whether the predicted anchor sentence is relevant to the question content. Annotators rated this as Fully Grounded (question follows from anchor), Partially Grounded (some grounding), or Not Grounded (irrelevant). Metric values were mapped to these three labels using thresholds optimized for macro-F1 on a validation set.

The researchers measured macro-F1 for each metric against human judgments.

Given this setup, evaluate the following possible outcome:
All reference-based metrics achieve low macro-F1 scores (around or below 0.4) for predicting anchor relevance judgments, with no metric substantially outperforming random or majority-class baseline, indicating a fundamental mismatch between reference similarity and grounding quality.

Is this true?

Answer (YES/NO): YES